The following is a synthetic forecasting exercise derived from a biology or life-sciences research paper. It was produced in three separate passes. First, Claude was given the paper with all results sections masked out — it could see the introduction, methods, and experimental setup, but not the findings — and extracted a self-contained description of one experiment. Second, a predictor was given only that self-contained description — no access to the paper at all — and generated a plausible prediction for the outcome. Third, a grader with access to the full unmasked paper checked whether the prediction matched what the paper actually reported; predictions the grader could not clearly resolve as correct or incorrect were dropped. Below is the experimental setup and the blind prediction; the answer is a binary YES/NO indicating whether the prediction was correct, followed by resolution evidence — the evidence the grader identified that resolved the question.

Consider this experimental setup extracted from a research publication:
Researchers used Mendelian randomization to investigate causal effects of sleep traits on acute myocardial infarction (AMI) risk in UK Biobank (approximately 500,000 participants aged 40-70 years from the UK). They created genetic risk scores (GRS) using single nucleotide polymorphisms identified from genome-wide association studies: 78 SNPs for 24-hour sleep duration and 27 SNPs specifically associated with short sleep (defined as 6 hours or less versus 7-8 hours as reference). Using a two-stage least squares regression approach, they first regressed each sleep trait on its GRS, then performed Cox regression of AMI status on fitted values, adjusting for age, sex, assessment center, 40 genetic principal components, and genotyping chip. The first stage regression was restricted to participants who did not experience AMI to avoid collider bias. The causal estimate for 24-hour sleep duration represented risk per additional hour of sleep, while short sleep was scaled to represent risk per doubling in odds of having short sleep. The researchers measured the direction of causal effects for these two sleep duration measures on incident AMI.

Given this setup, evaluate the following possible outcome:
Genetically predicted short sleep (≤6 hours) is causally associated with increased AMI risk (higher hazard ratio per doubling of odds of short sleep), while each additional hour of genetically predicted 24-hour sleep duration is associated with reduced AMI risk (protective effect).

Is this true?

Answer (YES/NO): NO